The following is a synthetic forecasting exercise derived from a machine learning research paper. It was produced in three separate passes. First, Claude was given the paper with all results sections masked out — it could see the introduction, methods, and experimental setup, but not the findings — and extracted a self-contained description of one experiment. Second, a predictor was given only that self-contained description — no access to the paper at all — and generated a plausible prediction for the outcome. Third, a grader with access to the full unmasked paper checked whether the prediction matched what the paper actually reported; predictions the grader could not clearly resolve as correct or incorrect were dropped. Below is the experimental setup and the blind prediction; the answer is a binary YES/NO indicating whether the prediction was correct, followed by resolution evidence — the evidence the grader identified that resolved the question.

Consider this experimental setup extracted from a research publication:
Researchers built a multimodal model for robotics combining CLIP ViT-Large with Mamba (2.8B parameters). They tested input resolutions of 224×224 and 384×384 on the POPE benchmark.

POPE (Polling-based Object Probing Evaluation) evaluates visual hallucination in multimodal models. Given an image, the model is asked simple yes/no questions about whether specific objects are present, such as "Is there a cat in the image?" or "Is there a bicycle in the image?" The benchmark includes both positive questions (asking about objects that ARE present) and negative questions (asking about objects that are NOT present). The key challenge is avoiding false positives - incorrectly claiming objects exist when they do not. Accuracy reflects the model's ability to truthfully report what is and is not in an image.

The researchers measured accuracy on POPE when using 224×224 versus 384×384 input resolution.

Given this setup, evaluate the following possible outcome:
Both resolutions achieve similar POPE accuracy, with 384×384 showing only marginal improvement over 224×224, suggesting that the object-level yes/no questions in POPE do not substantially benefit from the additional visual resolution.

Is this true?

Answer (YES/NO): YES